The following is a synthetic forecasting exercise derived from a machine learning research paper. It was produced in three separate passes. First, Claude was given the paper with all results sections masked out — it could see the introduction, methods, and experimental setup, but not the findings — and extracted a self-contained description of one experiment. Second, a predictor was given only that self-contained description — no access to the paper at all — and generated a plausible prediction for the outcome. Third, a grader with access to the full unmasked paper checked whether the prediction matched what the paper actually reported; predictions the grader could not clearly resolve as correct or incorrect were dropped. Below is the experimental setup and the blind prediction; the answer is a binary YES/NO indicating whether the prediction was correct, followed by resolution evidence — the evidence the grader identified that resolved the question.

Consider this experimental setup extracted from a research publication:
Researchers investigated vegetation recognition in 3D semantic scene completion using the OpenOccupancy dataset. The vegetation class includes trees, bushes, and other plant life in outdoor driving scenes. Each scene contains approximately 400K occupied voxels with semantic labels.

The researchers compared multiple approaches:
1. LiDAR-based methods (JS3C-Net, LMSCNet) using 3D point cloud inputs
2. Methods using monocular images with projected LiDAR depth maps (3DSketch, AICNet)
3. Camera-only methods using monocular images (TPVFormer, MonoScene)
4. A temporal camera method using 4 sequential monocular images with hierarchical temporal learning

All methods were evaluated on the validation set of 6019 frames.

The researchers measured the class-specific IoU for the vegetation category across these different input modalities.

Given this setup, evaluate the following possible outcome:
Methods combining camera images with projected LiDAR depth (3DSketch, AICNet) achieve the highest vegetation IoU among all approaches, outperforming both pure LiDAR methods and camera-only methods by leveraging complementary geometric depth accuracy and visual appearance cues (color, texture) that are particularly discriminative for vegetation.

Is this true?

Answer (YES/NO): NO